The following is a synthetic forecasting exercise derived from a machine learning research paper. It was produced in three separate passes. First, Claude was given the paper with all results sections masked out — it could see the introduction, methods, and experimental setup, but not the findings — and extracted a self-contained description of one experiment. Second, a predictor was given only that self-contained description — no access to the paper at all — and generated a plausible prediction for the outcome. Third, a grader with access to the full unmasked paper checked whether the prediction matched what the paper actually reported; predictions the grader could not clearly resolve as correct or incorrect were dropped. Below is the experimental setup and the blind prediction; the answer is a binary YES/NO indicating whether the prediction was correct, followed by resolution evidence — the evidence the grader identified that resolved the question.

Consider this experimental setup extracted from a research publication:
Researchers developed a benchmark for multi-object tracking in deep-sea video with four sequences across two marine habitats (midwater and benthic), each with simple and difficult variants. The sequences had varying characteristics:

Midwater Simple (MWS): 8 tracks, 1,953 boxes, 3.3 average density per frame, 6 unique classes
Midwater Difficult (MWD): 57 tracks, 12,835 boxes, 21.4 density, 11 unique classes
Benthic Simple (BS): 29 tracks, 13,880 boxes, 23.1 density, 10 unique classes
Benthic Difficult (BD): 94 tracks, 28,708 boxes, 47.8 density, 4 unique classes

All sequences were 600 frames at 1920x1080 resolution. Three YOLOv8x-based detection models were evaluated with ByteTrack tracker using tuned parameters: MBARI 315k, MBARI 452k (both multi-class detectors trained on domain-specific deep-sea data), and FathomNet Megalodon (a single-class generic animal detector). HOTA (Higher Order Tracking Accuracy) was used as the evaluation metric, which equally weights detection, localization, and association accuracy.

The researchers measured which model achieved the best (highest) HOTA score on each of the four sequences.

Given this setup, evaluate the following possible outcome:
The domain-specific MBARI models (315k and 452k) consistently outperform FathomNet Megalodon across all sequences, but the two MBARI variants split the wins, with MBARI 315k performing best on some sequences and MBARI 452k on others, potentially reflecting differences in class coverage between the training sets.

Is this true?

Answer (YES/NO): YES